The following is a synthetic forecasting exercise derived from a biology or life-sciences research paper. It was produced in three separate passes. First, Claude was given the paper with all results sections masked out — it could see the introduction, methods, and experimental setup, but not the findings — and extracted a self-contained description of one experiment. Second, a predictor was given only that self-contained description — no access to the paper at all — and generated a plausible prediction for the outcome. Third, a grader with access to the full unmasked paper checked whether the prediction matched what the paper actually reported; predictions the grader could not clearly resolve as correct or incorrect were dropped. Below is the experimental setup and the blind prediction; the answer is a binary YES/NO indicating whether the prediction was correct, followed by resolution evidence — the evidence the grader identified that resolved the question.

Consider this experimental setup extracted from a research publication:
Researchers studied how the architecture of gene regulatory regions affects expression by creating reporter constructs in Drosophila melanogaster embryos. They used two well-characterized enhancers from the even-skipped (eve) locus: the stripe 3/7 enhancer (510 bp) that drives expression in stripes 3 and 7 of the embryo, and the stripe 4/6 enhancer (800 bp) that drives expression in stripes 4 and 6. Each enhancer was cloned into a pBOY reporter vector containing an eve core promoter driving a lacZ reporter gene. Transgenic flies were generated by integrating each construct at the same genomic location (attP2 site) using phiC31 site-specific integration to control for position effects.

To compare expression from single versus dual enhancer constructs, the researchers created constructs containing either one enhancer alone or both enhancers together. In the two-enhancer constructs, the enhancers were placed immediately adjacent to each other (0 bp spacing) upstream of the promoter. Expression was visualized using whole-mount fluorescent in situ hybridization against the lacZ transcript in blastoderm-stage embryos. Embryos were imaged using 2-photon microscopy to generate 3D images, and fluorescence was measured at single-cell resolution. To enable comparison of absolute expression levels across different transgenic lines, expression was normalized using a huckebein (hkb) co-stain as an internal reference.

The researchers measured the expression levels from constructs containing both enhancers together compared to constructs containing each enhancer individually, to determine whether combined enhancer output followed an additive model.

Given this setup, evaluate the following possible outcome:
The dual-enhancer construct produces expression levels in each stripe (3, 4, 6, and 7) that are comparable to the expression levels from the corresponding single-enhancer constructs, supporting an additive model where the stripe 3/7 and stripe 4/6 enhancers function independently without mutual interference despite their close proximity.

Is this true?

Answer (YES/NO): NO